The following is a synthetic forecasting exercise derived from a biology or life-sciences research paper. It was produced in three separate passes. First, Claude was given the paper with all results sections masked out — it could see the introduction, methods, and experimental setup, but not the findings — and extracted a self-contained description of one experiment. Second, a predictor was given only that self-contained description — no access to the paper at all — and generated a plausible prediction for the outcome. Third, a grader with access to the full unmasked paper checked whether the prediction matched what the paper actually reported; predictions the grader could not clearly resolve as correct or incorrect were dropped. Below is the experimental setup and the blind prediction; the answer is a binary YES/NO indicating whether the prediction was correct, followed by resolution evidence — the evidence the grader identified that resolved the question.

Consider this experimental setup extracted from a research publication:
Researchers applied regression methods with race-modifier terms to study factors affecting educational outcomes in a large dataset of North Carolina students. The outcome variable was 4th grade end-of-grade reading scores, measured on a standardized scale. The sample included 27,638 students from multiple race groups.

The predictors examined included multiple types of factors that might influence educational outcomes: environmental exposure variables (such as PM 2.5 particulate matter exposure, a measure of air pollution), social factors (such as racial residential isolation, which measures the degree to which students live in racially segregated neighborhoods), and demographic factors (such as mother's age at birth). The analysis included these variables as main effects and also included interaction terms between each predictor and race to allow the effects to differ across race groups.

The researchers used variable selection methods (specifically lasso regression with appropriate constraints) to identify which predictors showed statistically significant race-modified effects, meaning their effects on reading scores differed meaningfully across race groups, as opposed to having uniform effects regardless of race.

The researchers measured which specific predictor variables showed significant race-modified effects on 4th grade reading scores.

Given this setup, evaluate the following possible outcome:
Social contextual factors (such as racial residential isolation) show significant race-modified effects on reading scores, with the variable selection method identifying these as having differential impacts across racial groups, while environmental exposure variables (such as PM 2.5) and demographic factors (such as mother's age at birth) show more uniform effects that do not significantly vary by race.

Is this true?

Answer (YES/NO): NO